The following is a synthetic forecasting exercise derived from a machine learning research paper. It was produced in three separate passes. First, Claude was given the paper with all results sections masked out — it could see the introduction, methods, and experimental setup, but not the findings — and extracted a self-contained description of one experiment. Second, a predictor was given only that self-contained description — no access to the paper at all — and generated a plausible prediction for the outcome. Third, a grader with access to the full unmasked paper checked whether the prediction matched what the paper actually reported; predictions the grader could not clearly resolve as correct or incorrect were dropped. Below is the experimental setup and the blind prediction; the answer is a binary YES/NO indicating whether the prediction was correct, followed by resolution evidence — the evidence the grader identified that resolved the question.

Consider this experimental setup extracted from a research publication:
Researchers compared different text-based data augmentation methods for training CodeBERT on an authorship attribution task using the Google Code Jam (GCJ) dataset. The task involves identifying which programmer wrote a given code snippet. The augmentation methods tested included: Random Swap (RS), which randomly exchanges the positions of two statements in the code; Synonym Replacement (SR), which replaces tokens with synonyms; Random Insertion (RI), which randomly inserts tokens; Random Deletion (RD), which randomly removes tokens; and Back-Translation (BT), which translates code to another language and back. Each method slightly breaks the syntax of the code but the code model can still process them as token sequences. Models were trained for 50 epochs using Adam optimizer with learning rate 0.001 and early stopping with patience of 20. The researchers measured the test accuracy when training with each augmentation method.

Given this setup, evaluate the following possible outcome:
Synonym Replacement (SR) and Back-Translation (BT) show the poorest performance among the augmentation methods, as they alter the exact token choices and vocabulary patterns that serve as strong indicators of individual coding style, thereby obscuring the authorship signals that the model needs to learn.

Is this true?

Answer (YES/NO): NO